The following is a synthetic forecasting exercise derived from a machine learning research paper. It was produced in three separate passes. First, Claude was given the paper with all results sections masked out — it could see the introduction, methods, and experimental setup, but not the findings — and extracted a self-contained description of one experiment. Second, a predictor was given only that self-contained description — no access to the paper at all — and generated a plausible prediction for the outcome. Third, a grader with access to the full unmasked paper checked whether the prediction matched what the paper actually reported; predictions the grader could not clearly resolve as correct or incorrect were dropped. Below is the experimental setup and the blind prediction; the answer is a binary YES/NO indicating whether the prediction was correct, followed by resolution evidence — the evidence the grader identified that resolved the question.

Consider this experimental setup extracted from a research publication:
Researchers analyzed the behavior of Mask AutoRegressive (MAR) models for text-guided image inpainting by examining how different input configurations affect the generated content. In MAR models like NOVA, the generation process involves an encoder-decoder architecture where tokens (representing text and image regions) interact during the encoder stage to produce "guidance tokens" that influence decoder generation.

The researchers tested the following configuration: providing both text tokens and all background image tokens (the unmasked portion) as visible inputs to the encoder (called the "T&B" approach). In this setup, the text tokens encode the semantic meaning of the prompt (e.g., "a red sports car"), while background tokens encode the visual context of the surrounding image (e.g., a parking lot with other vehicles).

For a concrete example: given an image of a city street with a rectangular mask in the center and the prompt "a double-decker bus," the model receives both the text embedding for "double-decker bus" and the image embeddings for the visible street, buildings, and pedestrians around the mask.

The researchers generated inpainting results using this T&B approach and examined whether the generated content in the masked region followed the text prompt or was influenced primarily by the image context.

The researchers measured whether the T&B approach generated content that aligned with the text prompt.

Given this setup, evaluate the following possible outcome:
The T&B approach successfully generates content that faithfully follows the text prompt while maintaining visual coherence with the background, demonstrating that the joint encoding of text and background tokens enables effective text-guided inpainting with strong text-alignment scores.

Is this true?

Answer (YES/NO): NO